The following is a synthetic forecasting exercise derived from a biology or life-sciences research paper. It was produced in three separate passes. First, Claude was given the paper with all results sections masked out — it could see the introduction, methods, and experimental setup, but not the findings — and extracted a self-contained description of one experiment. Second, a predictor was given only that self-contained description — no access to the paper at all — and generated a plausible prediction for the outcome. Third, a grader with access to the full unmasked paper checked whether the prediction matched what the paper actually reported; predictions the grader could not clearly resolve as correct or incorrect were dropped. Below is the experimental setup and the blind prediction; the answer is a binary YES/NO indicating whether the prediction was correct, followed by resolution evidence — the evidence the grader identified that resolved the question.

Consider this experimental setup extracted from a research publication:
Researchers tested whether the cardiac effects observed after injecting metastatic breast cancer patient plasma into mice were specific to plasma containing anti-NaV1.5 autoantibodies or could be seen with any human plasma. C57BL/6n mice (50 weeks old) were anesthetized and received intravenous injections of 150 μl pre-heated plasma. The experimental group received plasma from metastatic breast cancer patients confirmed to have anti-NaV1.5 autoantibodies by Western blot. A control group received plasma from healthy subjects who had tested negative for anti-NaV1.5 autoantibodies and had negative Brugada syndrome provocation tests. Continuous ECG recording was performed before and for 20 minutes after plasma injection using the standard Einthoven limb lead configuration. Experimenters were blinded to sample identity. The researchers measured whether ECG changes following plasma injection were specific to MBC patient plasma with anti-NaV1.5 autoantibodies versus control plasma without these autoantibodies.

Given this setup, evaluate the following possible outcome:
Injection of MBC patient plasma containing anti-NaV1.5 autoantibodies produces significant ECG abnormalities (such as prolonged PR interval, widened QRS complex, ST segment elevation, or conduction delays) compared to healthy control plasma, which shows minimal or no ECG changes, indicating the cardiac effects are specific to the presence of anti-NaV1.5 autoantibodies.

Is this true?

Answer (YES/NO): YES